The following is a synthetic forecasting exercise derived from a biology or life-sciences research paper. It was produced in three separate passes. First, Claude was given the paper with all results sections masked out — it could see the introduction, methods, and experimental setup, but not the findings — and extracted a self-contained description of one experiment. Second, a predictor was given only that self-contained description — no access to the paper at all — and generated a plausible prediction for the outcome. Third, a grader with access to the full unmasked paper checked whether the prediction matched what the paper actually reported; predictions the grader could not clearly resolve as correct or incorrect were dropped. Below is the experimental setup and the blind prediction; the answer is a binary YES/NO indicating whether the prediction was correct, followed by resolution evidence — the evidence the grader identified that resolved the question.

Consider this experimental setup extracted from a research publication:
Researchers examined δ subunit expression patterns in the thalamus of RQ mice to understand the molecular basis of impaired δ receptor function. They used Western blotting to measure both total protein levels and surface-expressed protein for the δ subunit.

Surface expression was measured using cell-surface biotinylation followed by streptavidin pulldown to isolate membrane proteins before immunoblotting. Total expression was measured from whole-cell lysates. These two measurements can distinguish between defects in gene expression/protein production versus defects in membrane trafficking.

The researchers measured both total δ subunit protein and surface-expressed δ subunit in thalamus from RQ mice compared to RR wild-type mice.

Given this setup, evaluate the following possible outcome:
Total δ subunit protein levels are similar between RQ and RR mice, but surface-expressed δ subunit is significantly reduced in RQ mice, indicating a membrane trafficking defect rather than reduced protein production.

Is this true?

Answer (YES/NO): NO